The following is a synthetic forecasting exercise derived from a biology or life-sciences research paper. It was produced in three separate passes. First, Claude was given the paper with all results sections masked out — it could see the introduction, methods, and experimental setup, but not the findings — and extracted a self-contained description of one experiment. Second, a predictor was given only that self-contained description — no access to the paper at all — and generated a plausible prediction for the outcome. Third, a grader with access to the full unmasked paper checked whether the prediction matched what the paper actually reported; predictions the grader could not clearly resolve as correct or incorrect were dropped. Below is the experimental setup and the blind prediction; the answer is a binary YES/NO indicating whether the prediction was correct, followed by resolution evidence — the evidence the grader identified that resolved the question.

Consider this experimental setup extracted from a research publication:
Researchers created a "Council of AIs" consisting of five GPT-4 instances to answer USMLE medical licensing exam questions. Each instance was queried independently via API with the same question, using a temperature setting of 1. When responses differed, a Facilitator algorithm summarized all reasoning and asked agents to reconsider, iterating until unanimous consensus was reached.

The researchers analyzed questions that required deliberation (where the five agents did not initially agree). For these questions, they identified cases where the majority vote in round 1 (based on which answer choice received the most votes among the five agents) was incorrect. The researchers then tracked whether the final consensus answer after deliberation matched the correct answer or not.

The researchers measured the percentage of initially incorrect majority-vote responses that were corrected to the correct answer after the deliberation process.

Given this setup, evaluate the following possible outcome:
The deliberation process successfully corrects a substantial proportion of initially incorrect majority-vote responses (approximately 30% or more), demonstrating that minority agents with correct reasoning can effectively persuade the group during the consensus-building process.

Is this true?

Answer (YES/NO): YES